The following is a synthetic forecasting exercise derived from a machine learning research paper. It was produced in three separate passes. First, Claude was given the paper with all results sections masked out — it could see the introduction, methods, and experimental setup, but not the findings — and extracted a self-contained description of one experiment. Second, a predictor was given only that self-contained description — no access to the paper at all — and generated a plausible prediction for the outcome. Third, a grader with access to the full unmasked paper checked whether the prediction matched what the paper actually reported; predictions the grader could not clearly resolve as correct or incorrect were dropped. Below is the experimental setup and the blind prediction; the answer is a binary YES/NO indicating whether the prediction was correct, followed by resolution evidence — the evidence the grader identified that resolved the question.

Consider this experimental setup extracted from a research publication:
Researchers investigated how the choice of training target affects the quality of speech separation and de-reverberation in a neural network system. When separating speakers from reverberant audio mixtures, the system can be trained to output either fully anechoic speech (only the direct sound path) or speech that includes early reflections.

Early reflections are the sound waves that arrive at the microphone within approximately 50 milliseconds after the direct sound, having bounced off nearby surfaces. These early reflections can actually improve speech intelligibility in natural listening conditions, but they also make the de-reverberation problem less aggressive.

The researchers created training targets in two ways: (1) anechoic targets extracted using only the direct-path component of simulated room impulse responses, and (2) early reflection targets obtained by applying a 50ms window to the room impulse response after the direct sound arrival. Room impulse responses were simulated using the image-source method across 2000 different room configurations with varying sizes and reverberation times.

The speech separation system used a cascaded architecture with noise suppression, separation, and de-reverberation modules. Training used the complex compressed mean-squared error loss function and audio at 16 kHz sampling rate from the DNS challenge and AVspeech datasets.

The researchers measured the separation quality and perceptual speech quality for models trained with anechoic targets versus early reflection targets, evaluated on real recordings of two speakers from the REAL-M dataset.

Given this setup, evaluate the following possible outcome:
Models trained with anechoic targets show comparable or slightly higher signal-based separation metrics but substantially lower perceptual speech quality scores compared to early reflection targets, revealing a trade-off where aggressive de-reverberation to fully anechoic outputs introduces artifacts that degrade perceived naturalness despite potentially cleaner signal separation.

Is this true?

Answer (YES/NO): NO